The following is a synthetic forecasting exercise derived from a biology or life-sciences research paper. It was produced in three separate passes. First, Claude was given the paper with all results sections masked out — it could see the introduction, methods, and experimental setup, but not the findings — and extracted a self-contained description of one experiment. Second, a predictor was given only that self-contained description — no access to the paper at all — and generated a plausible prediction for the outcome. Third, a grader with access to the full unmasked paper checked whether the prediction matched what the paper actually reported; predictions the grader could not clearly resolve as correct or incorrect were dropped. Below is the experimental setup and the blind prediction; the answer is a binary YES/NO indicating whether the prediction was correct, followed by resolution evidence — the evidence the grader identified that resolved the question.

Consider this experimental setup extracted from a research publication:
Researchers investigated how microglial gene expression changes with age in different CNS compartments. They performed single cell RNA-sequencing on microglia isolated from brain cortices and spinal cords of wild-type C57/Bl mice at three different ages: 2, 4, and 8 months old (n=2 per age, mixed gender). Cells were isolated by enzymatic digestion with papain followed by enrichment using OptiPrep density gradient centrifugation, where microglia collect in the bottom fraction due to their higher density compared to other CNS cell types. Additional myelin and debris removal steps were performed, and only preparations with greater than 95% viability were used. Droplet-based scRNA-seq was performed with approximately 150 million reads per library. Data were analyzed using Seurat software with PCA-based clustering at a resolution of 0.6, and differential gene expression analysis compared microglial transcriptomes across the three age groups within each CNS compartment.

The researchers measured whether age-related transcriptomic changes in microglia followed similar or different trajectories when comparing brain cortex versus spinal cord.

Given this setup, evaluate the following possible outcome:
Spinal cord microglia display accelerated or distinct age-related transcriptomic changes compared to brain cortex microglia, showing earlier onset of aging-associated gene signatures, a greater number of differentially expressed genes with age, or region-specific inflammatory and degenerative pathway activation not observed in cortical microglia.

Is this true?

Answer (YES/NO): YES